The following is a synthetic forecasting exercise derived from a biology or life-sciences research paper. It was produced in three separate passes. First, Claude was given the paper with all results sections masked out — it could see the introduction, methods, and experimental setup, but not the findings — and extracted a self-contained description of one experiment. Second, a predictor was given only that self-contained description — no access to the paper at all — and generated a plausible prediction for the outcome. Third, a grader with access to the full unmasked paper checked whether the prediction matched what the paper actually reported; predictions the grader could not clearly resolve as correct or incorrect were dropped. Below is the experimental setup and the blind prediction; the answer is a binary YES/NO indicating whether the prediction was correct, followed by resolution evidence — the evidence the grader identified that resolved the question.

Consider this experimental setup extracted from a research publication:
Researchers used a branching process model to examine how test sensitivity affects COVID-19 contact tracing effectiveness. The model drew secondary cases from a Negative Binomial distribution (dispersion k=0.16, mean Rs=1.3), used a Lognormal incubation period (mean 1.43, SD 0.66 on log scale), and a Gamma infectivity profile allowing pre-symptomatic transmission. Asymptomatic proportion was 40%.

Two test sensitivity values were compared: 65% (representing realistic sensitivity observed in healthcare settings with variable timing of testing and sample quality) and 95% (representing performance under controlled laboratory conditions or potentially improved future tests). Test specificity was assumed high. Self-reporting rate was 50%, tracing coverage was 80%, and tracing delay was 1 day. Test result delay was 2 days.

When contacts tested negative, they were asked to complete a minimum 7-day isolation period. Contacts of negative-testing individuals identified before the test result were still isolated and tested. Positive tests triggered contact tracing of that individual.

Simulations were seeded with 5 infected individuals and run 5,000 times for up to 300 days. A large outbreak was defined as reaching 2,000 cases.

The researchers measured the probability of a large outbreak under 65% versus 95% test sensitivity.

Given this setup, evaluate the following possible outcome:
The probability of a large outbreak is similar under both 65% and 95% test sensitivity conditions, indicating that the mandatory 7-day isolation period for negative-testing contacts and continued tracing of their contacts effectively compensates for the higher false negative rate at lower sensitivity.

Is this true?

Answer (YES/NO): YES